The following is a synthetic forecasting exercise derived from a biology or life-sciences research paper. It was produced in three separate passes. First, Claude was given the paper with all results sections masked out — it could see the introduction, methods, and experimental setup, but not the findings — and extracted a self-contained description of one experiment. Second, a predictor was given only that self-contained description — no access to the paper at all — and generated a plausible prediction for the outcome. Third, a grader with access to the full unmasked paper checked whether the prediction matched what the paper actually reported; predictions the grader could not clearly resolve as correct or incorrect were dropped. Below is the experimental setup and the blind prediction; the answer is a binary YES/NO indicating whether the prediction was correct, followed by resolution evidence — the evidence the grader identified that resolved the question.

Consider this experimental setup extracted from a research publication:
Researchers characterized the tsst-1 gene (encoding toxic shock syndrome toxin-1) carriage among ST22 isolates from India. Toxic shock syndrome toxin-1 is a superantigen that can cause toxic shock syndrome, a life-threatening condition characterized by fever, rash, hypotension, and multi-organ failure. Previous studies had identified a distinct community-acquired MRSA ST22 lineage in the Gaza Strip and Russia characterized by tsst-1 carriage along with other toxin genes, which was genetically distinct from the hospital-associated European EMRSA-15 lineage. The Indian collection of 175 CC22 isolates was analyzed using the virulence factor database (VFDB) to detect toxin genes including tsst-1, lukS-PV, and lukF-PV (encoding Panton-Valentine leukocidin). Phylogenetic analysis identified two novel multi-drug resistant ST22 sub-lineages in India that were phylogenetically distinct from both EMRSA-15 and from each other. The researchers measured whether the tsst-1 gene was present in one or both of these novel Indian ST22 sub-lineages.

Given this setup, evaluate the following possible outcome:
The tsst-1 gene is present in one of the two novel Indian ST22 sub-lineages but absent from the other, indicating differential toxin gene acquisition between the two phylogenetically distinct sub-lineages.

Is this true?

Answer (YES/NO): YES